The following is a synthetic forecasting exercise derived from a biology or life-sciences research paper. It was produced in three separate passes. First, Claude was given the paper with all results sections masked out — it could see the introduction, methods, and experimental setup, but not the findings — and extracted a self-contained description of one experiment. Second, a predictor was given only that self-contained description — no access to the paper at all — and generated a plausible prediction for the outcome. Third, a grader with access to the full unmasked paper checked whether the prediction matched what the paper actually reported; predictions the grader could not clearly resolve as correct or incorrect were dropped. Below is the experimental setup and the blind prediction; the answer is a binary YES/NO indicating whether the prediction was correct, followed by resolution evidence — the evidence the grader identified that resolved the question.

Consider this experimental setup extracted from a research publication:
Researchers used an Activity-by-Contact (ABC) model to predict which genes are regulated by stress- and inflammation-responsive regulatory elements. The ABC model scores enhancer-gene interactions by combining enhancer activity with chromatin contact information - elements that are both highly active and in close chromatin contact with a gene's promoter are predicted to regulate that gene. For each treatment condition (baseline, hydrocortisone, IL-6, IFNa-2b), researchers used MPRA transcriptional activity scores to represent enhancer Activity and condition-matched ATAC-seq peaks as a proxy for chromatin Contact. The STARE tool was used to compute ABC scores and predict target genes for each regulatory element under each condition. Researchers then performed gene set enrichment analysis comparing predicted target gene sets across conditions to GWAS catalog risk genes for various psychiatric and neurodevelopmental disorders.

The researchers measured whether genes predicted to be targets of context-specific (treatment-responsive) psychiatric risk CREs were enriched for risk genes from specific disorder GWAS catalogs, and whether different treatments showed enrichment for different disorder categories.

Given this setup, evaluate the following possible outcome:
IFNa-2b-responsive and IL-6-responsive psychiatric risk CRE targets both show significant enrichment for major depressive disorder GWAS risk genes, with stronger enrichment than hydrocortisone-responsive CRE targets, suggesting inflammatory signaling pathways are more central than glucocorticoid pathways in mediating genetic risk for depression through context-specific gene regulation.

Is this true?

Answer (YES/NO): NO